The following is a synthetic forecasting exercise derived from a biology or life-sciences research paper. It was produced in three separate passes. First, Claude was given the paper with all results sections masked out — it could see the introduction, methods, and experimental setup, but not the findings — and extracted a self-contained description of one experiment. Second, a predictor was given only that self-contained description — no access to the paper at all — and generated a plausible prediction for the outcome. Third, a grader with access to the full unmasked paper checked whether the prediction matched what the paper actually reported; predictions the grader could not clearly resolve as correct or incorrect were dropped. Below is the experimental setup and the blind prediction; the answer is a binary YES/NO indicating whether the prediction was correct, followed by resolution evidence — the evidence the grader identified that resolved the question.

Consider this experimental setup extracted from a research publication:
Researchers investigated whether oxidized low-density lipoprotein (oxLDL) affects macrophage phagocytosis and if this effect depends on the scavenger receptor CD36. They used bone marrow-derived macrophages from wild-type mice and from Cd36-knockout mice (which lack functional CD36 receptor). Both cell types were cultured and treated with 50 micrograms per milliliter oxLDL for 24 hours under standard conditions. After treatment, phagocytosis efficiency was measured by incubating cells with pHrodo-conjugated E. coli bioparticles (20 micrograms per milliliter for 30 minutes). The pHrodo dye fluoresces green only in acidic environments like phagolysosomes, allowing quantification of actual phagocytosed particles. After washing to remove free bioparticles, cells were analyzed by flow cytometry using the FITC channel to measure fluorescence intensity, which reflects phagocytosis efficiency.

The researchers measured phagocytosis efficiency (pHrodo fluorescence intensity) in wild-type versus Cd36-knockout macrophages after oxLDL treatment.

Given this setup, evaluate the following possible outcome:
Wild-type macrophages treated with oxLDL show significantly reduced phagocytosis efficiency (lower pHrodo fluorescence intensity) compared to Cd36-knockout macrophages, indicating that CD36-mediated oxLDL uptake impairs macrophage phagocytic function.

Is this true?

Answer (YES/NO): NO